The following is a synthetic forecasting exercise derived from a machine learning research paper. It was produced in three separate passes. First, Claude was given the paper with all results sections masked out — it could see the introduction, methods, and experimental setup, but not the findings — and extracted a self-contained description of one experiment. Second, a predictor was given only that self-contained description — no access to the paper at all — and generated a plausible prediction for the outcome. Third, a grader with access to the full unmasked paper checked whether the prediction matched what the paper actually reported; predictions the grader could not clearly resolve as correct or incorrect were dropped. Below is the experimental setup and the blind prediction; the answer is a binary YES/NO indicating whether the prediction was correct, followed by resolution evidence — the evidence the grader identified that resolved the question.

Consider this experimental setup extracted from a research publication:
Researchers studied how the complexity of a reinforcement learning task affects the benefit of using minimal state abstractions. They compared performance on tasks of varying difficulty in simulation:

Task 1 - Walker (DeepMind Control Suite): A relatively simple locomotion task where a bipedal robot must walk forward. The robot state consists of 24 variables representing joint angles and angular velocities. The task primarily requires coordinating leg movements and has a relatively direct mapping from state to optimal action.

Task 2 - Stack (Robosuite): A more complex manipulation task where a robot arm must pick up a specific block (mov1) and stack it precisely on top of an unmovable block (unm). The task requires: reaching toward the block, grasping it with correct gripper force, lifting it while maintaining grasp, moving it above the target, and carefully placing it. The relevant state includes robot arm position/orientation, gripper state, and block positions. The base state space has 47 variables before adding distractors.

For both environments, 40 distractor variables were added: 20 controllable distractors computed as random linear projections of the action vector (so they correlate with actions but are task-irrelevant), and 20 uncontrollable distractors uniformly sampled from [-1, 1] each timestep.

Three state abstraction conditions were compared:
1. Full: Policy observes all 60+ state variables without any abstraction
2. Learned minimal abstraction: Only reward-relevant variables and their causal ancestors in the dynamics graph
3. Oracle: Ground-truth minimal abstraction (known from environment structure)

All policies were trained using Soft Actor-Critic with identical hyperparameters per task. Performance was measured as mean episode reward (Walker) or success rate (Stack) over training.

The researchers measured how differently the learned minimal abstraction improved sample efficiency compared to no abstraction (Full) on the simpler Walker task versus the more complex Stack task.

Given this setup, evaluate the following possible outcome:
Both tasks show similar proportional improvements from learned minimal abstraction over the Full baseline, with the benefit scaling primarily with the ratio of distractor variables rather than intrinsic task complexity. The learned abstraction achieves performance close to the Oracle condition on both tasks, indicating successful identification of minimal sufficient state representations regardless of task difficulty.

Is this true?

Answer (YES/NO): NO